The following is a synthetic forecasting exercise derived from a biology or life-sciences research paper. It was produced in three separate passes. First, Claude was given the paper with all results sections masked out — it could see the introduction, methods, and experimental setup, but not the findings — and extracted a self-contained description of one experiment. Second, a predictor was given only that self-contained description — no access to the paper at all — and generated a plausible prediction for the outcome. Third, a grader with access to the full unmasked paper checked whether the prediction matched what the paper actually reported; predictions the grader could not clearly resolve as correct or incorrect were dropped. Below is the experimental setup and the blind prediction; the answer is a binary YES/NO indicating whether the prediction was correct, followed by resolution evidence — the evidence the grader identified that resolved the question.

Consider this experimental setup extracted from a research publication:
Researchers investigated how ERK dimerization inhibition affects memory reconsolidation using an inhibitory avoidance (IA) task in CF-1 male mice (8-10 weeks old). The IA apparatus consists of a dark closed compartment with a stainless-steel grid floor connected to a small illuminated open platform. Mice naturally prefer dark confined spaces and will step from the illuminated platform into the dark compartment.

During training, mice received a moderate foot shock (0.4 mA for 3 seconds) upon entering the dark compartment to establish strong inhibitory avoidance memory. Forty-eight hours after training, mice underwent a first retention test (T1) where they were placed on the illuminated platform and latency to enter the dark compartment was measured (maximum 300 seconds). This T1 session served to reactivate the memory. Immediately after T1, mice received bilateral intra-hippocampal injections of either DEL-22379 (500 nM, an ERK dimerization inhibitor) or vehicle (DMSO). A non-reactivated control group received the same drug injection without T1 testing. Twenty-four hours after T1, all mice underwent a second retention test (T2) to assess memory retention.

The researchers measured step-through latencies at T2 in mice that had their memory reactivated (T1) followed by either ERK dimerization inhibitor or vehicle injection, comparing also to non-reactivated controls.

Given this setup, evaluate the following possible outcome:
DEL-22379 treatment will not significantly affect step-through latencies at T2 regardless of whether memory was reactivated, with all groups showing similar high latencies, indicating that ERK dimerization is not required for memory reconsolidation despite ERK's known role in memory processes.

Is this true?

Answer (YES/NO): NO